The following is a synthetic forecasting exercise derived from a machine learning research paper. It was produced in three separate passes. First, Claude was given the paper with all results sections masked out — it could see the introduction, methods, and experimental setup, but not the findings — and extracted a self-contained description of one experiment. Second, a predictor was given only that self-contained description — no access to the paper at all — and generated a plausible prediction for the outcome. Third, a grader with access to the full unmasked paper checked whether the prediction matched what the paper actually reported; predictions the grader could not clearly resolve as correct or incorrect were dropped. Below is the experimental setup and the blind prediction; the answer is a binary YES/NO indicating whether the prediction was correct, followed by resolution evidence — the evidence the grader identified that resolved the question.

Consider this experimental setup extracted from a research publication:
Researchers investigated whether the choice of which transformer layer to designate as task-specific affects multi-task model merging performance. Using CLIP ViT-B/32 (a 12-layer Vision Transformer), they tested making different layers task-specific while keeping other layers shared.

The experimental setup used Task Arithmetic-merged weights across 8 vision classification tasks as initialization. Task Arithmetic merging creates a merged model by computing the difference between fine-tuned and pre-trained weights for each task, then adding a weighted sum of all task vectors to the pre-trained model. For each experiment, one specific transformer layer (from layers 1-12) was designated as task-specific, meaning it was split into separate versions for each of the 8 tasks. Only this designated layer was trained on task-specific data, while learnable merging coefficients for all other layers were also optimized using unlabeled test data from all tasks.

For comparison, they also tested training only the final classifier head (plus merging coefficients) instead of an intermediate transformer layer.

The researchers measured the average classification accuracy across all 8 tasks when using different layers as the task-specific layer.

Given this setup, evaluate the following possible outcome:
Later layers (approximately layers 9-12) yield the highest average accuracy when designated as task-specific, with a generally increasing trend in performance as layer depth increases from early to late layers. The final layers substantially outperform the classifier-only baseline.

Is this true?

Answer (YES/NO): NO